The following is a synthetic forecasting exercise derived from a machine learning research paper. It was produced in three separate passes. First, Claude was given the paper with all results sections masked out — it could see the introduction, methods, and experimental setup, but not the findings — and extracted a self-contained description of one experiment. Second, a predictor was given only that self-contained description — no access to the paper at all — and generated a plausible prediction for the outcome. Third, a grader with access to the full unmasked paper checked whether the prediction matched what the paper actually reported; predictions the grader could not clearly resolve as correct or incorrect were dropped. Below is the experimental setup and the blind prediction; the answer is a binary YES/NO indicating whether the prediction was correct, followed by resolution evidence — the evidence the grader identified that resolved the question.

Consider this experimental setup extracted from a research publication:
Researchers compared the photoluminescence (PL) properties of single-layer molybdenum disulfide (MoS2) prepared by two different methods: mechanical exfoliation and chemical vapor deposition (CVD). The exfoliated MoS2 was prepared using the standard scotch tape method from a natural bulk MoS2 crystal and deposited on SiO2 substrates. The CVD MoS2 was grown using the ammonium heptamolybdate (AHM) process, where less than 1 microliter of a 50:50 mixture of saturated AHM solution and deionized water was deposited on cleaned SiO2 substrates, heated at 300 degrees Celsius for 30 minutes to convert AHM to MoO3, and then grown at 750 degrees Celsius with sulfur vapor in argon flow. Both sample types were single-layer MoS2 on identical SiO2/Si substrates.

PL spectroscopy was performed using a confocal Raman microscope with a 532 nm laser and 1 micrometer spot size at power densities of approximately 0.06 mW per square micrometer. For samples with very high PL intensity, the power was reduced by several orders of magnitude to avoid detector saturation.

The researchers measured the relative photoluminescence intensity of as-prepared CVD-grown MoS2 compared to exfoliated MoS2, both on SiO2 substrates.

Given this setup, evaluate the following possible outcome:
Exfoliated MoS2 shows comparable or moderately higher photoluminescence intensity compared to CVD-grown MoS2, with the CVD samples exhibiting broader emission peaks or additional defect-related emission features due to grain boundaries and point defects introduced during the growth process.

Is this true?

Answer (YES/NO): NO